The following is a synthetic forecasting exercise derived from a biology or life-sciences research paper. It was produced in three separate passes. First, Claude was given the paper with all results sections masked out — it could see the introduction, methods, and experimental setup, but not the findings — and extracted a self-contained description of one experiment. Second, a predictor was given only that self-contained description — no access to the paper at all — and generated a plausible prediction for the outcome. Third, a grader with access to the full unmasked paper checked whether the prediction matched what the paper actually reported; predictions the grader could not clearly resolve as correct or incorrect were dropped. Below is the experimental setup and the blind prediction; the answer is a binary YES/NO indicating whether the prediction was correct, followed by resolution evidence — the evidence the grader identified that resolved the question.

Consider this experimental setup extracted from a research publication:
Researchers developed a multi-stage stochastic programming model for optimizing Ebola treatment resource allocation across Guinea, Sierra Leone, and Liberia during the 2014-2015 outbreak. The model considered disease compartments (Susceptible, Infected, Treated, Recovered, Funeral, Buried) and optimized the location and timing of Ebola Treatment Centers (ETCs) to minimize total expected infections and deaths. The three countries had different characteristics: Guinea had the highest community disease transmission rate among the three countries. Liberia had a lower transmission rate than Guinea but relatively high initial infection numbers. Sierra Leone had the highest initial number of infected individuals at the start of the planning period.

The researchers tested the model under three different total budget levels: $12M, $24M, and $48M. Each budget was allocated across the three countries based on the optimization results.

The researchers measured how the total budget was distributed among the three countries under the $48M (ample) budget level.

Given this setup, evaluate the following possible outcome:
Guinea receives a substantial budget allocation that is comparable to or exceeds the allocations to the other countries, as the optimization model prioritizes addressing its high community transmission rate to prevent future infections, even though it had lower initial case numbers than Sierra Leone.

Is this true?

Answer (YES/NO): NO